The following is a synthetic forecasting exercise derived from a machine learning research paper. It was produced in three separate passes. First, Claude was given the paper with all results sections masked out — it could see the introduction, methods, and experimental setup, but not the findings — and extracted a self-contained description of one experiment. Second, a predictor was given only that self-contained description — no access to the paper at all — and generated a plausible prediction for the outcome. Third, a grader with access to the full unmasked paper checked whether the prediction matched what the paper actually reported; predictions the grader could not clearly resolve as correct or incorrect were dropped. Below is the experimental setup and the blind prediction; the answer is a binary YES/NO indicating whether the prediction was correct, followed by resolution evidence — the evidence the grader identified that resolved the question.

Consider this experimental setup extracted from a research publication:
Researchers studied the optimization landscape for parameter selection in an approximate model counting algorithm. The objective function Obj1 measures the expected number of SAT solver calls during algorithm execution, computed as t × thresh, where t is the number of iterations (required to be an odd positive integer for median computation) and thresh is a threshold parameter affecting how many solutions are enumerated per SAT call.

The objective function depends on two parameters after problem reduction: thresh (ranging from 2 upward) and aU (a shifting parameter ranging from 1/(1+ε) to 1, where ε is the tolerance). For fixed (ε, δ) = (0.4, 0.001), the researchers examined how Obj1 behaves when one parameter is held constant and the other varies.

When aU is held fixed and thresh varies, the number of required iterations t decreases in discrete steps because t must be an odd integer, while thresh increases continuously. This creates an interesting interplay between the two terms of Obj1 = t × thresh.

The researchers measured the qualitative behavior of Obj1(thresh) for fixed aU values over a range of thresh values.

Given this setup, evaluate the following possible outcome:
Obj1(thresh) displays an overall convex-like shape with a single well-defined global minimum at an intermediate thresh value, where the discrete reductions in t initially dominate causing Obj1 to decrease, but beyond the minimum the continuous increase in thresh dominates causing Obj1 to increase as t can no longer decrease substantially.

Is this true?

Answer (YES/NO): NO